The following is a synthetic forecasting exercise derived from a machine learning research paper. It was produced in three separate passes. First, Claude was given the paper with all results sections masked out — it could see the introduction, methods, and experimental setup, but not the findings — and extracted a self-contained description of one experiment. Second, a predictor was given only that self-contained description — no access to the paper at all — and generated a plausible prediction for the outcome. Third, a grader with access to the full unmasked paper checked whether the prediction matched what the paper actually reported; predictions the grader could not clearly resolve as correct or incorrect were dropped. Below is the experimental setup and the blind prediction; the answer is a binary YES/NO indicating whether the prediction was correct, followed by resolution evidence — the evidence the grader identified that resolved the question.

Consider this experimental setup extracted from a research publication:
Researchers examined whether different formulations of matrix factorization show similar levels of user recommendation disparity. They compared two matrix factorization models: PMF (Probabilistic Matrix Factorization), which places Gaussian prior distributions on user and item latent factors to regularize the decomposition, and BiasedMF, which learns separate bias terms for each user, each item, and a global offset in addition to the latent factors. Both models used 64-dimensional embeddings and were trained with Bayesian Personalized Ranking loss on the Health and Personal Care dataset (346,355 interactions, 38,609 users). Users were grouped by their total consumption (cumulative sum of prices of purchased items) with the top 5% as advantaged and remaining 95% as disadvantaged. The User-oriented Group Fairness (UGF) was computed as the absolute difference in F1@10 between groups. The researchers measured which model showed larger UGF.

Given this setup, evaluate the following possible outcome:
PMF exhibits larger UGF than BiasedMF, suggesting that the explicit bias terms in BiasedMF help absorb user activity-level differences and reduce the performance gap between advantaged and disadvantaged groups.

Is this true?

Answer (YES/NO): NO